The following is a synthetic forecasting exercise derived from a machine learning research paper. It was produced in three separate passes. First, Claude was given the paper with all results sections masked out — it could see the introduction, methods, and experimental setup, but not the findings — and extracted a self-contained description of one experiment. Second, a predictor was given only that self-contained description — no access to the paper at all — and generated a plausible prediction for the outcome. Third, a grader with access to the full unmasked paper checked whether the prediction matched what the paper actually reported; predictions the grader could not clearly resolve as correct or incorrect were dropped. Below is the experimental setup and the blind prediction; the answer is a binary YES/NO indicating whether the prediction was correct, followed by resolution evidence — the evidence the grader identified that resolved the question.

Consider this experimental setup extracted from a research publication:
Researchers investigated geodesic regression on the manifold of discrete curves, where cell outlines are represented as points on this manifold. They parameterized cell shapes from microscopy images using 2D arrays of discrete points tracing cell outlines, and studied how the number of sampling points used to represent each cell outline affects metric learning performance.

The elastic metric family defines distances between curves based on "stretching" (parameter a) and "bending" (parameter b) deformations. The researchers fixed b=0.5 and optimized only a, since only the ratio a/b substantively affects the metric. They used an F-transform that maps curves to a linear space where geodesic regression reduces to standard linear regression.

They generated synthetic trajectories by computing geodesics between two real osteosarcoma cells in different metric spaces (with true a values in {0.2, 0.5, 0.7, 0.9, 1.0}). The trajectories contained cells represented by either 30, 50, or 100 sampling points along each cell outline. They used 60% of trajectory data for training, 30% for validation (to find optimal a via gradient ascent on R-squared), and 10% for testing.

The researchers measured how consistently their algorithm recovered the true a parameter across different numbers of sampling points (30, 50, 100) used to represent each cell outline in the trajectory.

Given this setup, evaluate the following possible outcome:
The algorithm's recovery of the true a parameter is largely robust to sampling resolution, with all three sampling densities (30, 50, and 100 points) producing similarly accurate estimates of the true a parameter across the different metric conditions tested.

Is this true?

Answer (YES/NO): NO